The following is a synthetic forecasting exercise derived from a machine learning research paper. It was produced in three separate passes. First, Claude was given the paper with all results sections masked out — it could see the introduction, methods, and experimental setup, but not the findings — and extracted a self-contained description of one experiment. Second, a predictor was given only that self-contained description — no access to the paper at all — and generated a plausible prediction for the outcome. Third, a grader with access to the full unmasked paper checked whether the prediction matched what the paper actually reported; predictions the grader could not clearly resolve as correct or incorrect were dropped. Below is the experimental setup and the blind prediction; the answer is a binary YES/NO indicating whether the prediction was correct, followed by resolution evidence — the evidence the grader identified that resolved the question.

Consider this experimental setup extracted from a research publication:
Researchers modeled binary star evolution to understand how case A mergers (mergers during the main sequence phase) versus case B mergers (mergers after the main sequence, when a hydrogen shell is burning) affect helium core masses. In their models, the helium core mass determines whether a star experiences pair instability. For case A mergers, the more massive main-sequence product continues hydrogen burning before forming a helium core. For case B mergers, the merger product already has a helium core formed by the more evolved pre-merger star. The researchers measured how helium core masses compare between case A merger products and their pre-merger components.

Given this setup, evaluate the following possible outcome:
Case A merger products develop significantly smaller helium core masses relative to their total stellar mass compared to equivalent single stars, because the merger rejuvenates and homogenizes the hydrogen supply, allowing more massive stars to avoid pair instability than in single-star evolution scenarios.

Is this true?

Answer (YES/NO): NO